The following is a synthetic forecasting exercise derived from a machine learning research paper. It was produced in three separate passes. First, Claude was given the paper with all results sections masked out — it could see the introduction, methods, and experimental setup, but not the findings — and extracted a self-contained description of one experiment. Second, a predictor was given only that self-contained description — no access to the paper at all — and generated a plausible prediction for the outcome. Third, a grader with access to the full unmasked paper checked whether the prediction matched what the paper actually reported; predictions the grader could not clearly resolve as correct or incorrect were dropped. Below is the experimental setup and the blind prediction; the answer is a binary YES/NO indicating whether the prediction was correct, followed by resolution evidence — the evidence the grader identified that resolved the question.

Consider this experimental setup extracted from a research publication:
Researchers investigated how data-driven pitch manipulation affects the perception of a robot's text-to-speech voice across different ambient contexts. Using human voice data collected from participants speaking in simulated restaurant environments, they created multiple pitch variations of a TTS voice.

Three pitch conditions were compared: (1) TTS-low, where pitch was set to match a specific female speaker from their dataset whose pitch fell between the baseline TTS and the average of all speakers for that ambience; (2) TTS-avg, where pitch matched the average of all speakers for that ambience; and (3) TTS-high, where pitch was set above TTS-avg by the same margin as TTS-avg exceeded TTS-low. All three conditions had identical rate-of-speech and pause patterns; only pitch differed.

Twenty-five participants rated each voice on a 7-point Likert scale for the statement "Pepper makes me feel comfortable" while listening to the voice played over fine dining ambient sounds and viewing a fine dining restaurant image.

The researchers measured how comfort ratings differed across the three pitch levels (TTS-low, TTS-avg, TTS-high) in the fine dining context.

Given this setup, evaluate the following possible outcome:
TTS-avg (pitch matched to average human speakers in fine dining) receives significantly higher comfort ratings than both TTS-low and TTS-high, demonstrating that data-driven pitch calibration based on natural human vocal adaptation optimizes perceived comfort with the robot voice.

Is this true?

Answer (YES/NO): NO